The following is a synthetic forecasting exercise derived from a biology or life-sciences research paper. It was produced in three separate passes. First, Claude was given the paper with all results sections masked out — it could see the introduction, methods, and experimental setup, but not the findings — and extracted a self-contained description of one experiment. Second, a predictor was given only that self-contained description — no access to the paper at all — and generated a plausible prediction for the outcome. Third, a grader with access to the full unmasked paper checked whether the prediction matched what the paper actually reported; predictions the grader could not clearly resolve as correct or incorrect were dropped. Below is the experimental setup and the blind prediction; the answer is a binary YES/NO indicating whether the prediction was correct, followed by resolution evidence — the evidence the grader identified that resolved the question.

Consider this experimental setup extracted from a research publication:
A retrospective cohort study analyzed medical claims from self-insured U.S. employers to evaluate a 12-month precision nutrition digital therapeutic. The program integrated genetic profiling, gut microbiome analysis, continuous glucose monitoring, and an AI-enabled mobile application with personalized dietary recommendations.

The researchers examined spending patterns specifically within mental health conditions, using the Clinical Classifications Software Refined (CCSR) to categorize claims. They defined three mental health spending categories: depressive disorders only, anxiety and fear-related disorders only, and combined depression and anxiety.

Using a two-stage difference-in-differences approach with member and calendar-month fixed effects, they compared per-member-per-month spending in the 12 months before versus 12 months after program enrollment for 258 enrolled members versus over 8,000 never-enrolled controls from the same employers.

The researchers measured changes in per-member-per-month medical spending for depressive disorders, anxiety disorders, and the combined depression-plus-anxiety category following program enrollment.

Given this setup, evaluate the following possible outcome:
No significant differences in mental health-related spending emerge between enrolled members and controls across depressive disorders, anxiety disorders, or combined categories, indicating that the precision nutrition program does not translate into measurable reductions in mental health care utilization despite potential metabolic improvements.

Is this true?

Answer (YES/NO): NO